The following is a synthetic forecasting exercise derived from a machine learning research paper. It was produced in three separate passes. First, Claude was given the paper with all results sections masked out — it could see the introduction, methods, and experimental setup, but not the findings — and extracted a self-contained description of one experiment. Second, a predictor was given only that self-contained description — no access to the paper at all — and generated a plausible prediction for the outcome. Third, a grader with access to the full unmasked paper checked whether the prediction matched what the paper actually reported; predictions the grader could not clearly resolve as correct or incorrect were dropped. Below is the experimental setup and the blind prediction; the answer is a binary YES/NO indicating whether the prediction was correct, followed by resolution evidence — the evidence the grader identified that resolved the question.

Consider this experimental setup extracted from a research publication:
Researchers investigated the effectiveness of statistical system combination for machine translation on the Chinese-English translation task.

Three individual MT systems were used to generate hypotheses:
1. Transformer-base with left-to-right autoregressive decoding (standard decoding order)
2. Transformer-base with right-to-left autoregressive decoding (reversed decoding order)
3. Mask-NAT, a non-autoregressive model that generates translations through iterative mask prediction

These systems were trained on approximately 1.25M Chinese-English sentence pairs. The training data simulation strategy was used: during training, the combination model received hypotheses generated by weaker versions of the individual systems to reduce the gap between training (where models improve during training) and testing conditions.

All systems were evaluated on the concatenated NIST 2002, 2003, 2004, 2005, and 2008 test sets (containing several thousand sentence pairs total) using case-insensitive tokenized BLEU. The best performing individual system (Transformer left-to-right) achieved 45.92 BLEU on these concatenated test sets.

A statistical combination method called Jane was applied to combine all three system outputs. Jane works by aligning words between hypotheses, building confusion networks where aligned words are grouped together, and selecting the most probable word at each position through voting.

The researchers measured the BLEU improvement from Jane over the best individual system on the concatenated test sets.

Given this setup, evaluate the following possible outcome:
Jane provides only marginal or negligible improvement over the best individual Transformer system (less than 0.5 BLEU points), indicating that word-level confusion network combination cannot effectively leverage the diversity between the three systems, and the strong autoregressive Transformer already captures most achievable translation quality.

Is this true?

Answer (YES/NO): NO